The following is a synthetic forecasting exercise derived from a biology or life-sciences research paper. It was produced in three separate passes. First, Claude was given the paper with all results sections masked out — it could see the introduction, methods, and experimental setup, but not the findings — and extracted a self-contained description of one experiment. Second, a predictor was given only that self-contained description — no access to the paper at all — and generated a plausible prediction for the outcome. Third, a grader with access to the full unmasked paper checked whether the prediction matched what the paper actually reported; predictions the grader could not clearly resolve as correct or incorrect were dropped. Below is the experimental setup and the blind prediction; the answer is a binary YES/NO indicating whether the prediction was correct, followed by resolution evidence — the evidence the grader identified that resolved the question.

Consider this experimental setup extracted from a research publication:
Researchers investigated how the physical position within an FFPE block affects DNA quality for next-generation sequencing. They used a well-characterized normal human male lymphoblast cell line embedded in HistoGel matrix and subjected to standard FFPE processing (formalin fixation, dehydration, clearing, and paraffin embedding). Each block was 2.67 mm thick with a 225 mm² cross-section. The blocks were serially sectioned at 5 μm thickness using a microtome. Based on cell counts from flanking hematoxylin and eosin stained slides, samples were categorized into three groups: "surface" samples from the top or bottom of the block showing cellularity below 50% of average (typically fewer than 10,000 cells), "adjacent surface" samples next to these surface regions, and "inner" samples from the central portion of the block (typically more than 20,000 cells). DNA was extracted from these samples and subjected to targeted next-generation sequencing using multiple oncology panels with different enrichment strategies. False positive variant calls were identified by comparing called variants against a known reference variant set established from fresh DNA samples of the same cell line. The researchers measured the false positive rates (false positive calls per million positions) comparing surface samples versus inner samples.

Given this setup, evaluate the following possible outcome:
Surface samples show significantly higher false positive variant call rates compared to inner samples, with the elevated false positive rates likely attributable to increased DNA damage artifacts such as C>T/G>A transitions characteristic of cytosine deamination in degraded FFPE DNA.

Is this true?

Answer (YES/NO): YES